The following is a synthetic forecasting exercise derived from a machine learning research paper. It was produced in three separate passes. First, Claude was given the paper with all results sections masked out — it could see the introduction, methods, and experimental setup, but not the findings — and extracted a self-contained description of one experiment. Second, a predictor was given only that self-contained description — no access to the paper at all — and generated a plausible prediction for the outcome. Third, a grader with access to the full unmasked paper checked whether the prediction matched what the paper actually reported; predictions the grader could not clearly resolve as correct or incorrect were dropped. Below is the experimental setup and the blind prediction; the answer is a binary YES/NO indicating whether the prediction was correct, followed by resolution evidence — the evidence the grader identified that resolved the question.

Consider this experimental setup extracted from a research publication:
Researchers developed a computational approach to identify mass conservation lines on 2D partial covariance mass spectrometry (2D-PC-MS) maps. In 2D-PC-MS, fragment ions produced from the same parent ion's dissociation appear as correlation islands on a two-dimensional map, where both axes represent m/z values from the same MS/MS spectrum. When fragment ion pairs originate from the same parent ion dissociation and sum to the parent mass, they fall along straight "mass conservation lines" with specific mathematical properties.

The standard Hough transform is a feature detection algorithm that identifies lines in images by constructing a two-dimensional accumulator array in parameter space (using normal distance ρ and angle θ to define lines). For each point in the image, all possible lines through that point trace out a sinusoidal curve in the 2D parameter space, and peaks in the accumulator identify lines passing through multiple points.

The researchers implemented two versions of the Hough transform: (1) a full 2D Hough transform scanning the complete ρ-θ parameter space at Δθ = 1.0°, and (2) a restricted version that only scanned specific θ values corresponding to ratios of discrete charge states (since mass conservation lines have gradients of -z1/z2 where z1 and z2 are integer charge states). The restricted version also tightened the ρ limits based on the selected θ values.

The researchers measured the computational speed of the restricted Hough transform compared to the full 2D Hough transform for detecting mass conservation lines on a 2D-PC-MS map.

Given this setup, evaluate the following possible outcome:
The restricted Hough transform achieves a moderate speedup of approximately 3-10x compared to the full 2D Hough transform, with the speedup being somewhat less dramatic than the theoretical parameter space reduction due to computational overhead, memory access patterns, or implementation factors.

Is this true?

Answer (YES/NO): NO